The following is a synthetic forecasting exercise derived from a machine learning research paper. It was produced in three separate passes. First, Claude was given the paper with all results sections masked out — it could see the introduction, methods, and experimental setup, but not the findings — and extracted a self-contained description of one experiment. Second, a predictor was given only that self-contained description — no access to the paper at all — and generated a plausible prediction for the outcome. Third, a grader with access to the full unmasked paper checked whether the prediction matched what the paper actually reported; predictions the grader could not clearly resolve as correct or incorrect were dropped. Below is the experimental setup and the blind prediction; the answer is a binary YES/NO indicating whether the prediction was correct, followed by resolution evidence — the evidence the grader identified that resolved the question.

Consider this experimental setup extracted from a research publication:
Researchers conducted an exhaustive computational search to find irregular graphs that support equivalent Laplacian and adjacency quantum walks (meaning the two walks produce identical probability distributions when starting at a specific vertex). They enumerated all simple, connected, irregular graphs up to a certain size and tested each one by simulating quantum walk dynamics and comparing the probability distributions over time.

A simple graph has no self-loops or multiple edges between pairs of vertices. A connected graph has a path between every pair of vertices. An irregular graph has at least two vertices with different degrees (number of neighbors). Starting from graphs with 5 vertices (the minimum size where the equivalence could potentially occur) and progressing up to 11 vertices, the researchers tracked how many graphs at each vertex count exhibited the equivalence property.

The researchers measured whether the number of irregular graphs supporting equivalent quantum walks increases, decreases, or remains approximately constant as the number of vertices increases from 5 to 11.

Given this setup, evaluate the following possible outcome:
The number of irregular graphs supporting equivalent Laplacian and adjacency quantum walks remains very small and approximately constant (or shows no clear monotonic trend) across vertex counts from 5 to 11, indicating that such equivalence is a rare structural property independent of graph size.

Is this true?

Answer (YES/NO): NO